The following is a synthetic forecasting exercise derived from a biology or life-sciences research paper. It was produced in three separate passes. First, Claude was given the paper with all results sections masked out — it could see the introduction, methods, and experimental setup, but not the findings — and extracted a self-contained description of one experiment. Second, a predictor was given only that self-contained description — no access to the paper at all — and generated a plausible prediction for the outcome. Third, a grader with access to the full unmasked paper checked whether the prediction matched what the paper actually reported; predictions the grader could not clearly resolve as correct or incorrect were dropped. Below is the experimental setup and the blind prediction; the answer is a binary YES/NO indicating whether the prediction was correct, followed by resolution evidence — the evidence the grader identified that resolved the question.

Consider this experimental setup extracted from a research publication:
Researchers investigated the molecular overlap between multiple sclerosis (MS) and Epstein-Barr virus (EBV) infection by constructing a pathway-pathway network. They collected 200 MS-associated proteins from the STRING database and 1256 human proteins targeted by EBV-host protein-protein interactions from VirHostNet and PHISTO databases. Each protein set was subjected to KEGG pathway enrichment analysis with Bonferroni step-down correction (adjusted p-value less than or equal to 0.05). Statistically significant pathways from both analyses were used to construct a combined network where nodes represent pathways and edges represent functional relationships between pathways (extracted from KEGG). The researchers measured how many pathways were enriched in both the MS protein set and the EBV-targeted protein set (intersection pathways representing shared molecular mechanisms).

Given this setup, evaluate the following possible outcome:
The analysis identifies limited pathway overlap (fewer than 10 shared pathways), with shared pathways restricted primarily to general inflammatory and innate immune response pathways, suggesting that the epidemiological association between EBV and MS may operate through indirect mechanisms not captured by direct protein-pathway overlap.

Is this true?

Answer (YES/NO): NO